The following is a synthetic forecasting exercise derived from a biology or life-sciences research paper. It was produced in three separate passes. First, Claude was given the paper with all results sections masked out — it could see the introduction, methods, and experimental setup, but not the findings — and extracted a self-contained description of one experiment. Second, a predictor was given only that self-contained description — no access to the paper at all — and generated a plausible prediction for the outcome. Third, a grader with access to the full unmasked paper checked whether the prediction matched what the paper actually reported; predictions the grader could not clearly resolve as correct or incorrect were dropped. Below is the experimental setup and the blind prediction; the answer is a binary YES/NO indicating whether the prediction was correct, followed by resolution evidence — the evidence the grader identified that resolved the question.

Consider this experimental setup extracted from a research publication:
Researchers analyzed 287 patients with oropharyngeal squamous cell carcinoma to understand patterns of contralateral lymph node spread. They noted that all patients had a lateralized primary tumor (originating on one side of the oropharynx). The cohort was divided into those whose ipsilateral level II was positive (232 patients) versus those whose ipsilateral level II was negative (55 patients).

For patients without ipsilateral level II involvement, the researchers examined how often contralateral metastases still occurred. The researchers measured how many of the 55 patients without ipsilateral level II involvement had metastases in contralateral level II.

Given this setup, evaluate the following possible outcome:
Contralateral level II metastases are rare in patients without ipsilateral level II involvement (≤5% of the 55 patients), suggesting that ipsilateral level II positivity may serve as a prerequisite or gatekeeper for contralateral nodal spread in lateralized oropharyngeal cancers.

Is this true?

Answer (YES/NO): YES